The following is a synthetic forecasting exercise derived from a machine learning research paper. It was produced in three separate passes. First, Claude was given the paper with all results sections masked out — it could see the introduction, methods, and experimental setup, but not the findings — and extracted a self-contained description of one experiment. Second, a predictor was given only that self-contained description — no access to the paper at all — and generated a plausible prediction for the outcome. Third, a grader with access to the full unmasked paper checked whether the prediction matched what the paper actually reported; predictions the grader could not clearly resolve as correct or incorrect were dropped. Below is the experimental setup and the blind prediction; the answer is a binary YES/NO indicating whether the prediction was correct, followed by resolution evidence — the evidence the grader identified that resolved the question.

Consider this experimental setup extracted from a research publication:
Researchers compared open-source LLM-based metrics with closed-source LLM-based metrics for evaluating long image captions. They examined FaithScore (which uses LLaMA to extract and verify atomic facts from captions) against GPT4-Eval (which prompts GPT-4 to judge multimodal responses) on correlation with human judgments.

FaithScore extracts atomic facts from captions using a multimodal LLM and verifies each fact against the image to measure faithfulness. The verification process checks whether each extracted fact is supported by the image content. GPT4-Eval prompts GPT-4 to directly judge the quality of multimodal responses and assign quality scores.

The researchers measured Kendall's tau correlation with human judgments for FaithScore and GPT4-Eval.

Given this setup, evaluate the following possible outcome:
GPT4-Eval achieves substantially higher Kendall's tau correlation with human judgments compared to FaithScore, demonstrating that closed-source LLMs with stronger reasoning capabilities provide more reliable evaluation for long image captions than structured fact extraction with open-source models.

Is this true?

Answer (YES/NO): YES